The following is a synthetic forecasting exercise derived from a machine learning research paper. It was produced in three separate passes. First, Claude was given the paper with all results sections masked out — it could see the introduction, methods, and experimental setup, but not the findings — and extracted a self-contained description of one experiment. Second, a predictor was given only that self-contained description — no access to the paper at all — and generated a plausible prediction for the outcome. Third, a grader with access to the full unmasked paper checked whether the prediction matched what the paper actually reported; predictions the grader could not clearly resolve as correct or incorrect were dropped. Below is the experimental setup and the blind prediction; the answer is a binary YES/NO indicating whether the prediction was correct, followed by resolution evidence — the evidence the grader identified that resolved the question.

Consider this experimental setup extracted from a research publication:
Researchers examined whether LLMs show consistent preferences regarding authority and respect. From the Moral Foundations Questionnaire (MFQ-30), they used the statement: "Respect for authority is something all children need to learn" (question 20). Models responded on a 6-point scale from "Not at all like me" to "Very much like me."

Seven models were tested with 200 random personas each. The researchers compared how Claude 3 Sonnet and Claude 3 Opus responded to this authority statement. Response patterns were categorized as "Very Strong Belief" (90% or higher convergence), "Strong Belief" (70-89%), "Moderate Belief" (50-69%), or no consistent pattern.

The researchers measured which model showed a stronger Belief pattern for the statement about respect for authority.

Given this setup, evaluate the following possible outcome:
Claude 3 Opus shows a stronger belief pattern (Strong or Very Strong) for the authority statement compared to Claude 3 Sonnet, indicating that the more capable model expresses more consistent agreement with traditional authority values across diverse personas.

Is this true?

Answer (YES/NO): YES